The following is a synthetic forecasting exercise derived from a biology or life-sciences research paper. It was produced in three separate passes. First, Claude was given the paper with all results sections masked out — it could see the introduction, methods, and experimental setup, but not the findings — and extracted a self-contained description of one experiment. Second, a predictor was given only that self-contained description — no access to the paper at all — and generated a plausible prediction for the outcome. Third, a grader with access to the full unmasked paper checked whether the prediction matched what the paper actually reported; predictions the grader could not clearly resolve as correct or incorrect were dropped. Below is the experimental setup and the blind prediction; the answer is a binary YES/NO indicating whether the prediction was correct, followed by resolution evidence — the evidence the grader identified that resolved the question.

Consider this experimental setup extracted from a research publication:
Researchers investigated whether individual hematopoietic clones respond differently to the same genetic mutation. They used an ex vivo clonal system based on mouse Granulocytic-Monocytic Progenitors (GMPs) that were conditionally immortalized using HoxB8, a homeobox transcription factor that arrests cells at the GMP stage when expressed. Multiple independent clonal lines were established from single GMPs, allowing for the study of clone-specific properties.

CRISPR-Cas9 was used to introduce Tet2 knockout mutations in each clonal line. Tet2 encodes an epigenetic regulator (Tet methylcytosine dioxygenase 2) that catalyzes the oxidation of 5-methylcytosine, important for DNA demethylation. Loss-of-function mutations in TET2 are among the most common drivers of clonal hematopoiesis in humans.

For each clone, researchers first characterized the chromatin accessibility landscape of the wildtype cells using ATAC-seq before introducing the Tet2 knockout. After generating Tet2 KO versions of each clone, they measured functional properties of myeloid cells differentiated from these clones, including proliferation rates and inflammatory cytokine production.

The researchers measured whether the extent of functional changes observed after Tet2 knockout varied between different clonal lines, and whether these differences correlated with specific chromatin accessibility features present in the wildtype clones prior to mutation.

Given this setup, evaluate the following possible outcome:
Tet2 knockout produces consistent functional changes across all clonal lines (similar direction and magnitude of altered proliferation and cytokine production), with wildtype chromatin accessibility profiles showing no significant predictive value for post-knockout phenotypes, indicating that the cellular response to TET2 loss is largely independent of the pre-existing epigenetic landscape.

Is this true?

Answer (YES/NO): NO